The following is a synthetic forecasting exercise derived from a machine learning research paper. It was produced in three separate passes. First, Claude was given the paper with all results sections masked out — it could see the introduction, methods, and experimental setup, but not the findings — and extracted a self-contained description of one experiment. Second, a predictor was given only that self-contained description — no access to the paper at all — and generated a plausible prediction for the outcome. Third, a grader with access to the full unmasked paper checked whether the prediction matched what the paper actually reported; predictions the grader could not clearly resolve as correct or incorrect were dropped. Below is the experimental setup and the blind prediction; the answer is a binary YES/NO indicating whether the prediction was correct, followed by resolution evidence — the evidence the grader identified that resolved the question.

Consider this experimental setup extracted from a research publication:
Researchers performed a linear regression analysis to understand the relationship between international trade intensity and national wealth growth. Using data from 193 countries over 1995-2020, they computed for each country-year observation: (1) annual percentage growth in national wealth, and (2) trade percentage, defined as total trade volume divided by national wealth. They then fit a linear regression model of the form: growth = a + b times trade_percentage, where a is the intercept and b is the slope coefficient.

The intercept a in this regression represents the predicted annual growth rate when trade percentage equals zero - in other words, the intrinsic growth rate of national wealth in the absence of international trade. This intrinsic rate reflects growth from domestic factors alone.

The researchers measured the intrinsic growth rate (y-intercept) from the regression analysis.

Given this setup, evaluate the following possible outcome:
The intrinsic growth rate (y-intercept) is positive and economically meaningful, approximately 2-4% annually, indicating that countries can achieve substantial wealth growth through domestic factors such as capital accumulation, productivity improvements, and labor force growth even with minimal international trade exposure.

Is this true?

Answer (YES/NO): YES